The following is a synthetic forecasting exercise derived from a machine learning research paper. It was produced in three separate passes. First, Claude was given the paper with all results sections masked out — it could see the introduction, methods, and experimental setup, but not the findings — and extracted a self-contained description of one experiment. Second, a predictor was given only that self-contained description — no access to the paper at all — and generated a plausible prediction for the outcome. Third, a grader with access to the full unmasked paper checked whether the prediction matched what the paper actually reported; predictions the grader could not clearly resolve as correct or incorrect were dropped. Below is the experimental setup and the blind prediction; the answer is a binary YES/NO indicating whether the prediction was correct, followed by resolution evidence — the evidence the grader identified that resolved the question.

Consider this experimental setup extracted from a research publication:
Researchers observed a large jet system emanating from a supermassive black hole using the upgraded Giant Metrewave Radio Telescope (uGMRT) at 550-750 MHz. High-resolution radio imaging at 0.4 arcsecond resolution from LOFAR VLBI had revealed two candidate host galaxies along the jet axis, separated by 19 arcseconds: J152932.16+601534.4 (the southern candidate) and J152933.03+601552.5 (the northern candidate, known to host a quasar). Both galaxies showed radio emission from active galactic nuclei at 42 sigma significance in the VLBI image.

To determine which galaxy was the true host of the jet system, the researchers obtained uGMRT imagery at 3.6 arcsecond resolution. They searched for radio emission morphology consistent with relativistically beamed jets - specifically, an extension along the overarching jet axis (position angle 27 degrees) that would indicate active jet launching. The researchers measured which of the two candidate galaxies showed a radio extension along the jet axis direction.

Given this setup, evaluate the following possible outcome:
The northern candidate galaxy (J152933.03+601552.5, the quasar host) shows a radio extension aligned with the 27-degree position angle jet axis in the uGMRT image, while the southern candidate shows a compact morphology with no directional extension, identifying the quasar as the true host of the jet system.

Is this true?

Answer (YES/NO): NO